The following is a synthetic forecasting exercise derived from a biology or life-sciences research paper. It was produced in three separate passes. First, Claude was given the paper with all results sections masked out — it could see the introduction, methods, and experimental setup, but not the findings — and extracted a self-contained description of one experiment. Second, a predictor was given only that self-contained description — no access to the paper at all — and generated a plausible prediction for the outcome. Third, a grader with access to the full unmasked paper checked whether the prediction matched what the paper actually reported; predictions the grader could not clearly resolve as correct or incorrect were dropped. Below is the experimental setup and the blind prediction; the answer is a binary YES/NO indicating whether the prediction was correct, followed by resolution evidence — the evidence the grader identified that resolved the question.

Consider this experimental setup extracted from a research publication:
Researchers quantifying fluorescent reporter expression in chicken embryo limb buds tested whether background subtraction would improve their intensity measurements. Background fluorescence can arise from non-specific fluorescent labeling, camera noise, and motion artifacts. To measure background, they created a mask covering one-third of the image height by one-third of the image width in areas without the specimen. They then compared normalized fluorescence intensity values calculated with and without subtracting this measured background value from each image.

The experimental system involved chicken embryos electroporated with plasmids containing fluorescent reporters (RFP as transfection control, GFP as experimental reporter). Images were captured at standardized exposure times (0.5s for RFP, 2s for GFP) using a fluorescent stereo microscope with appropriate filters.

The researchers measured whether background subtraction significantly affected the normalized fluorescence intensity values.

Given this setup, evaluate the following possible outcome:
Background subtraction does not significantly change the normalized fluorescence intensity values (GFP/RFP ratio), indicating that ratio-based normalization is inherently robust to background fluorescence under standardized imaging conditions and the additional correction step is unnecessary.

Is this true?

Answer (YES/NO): NO